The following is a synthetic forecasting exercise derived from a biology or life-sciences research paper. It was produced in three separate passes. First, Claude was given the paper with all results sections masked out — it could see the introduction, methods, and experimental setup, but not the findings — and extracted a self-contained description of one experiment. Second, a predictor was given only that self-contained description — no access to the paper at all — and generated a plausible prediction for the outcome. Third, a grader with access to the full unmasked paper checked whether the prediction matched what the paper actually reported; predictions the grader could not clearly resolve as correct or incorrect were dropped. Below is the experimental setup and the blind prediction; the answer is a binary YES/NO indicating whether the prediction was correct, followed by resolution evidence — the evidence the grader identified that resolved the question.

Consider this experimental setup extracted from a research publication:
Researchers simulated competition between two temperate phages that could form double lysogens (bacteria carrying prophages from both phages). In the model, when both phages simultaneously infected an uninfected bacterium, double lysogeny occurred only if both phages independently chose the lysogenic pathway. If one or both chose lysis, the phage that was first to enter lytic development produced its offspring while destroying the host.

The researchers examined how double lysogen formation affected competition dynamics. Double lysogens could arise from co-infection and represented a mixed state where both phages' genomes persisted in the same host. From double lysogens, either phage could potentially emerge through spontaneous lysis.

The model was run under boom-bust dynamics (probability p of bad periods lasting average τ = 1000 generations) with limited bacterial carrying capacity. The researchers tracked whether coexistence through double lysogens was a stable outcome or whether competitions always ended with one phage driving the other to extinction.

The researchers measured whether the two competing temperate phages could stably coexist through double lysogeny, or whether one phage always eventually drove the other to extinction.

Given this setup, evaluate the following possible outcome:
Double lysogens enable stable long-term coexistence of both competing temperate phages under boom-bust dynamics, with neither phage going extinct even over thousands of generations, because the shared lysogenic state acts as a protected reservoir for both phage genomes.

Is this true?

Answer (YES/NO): NO